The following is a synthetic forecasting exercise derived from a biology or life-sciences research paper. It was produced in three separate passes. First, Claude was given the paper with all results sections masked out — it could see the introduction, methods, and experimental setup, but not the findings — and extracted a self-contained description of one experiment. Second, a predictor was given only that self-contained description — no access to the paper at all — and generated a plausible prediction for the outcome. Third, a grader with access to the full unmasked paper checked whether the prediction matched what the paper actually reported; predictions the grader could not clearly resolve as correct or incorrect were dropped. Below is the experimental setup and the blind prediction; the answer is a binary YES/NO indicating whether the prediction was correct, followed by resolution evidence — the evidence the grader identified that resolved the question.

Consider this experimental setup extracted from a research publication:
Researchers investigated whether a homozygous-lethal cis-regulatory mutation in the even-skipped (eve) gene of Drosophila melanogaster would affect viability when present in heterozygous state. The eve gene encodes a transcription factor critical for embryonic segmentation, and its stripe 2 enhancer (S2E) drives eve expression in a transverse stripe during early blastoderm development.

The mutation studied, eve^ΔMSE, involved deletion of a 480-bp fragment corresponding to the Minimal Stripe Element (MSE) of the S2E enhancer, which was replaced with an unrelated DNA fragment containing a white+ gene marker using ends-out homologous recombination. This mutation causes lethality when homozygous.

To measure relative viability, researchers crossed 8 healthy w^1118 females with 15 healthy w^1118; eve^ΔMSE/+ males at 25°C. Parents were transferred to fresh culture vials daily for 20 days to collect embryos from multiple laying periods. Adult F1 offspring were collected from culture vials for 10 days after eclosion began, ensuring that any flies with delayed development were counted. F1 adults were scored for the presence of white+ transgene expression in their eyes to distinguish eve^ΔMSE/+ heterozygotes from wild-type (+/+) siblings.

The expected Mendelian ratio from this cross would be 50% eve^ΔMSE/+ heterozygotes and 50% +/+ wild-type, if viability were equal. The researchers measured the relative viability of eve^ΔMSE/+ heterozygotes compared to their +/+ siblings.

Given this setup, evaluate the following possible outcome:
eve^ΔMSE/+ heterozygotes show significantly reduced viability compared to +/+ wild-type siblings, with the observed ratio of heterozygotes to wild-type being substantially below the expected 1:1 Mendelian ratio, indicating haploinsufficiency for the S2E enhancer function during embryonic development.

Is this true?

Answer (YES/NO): NO